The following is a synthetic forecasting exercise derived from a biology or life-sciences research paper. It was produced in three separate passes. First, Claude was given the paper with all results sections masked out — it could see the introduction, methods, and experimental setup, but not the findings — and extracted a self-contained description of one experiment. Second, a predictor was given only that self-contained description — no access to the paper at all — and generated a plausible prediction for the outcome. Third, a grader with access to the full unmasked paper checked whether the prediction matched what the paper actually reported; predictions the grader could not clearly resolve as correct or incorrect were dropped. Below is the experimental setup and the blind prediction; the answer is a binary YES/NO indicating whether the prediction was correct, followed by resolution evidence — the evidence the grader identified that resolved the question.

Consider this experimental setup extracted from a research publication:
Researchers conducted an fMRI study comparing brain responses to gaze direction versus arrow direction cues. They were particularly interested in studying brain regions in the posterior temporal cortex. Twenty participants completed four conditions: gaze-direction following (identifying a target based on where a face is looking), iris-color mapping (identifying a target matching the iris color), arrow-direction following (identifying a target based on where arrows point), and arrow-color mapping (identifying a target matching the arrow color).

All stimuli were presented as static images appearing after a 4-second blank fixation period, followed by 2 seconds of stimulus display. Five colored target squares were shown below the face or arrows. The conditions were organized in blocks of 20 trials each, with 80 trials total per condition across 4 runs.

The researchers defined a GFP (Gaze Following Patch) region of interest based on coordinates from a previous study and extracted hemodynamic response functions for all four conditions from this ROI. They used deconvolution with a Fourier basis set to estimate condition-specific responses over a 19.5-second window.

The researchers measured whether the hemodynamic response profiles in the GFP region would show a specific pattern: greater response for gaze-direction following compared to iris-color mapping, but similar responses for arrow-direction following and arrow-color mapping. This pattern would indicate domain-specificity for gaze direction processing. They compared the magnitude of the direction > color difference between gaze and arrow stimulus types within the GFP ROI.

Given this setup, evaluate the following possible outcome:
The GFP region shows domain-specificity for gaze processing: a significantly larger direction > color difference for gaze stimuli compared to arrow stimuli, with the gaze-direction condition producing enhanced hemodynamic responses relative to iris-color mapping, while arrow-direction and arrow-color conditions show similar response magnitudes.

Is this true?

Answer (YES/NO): NO